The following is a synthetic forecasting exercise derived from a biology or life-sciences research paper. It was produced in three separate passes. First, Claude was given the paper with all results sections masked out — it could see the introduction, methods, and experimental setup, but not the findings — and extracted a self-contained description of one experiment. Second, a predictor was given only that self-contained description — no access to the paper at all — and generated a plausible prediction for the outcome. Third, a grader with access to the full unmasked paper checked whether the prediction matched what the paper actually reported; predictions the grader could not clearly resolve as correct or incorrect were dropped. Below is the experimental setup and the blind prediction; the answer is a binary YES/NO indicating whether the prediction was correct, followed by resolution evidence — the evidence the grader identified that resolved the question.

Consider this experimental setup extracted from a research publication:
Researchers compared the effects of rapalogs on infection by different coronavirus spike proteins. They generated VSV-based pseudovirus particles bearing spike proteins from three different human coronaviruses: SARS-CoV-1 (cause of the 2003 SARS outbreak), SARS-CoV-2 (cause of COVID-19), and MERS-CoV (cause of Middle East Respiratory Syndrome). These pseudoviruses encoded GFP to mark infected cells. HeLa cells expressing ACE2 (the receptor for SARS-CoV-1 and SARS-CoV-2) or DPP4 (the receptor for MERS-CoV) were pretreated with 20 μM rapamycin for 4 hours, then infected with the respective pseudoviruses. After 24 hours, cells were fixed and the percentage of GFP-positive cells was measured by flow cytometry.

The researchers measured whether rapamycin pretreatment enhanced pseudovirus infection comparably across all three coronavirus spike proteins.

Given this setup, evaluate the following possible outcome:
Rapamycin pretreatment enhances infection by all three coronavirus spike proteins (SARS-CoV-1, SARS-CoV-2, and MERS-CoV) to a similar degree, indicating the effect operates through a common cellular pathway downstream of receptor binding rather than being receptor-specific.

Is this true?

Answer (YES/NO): NO